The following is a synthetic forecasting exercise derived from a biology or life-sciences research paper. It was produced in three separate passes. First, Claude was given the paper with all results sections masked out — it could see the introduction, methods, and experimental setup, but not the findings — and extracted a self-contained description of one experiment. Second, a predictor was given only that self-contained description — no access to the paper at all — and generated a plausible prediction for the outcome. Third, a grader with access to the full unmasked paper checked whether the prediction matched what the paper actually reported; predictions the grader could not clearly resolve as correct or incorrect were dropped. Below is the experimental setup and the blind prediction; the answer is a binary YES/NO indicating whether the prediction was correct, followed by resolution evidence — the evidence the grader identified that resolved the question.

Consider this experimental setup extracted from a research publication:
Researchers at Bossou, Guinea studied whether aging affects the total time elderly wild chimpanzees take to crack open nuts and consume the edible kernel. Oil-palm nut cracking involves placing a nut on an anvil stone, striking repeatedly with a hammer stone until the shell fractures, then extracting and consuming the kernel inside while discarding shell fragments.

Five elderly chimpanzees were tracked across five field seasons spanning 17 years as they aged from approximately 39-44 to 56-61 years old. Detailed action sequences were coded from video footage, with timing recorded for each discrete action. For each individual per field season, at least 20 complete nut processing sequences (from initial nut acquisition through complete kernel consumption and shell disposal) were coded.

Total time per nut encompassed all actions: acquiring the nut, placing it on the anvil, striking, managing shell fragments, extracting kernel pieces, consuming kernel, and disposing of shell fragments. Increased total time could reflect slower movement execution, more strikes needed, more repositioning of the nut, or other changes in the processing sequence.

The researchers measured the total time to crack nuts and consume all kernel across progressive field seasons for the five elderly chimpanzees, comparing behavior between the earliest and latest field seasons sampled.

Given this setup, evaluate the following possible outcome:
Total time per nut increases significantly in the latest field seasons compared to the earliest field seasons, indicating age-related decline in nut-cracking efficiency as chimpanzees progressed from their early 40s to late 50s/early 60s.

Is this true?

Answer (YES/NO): YES